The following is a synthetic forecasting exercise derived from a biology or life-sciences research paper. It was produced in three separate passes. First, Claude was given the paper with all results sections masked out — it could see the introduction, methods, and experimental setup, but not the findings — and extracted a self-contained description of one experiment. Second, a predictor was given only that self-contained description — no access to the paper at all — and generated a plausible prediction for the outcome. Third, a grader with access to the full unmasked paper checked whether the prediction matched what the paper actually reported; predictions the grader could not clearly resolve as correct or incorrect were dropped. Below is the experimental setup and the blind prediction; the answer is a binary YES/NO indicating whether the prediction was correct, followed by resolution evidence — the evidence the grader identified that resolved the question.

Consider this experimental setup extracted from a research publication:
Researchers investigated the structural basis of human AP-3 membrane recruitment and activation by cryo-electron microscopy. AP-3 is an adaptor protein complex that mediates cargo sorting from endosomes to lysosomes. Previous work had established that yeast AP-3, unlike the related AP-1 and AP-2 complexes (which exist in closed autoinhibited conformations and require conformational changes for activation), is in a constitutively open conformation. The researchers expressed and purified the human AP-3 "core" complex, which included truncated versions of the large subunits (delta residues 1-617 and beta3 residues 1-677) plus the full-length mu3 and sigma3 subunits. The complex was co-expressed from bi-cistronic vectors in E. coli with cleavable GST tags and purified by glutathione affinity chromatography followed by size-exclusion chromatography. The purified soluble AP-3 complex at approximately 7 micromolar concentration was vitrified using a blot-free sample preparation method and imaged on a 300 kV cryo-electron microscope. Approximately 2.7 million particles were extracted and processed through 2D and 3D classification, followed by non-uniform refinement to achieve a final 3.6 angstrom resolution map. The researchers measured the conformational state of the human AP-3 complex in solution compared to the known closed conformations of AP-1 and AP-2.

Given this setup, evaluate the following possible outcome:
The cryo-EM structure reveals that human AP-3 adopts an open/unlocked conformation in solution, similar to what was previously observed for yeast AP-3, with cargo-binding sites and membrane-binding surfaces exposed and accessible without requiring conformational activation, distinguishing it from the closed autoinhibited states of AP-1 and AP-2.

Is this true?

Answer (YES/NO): YES